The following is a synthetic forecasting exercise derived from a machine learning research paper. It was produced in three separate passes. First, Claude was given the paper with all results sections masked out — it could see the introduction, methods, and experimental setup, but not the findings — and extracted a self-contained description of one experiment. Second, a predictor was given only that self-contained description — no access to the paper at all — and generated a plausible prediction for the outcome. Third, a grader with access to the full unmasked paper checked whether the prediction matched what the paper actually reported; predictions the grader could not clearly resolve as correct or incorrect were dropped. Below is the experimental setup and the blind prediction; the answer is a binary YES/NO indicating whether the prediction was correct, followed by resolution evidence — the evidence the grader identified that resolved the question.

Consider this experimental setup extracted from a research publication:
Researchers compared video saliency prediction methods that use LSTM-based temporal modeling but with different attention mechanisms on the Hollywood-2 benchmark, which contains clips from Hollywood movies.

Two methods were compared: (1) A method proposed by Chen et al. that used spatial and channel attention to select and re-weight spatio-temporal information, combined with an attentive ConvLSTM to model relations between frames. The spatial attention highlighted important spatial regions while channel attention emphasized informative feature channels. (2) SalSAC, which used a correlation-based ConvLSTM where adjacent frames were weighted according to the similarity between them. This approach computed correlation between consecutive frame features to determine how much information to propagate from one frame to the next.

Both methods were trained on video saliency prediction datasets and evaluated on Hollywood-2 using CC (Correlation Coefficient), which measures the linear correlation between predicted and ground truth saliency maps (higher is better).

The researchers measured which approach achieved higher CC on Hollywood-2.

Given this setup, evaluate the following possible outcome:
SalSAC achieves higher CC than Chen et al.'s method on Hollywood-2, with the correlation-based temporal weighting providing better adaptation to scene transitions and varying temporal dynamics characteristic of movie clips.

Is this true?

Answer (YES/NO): YES